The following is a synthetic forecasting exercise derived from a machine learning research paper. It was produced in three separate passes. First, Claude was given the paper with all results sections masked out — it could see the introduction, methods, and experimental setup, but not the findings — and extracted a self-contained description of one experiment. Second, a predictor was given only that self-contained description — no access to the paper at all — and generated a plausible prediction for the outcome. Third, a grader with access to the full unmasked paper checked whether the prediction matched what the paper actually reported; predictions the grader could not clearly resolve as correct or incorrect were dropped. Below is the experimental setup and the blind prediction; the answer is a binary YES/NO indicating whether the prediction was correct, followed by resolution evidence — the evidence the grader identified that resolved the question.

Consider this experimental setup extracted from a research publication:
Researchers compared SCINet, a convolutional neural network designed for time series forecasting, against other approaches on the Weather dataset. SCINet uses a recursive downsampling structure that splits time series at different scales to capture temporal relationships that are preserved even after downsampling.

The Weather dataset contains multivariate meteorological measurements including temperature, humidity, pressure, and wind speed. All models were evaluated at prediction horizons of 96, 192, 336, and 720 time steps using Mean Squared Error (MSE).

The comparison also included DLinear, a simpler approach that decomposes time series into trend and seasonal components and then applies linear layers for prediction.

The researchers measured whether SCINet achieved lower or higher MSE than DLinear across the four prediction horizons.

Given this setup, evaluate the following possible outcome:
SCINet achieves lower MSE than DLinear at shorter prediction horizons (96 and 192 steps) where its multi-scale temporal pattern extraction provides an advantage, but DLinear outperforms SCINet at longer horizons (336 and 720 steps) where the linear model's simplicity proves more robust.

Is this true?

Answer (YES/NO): NO